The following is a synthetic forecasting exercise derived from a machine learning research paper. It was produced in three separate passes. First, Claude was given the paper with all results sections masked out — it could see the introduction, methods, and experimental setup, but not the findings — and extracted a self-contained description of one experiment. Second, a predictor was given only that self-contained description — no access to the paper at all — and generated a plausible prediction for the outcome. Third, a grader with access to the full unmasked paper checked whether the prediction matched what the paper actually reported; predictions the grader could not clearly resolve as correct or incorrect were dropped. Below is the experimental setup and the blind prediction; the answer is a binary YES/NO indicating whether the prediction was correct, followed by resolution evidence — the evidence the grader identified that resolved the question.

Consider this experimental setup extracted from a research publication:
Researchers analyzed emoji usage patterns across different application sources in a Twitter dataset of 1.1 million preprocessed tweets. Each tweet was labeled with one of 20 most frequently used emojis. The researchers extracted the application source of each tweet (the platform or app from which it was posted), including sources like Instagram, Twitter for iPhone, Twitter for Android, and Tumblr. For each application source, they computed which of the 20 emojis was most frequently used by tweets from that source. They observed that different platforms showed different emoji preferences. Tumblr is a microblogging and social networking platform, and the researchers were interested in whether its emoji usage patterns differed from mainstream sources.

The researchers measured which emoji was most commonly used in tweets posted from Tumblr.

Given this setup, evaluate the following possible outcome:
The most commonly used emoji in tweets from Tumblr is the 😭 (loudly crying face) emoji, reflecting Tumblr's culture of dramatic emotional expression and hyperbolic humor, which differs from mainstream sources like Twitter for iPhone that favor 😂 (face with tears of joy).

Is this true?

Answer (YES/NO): NO